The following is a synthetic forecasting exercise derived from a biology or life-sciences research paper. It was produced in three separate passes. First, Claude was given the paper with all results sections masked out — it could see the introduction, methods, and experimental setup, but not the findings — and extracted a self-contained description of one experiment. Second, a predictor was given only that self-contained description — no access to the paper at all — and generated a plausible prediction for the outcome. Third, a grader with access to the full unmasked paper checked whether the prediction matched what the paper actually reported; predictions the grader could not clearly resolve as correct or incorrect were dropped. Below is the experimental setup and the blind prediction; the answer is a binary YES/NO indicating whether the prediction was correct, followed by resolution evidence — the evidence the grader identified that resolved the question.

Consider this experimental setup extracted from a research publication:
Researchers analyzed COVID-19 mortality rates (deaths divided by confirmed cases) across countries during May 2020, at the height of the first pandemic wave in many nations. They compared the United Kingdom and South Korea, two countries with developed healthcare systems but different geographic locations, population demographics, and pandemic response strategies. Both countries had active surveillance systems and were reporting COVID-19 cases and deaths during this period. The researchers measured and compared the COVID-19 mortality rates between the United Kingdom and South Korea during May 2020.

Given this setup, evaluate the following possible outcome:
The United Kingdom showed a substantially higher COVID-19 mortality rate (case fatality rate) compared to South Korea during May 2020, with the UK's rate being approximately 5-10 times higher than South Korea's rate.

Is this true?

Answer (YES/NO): YES